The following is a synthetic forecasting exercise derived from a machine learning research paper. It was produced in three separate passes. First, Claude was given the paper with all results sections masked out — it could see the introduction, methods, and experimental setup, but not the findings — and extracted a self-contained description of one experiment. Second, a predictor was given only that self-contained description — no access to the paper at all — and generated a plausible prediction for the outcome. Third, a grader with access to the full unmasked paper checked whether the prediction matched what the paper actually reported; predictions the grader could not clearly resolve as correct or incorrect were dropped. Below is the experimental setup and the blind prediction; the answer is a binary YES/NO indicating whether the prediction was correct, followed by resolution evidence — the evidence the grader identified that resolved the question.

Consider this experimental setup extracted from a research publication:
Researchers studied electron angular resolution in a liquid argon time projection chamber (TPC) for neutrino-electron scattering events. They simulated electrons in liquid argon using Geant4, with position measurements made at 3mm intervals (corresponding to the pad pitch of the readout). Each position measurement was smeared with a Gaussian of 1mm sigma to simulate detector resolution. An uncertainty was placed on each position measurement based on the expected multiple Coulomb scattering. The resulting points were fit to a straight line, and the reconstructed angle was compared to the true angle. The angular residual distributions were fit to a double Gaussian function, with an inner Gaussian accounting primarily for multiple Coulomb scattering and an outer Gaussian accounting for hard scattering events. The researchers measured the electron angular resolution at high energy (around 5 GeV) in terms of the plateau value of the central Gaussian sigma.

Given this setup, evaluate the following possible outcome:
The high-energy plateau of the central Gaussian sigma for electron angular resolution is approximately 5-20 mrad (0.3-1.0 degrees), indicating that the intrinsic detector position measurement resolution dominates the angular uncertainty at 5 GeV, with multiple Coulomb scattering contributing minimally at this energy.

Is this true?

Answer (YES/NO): NO